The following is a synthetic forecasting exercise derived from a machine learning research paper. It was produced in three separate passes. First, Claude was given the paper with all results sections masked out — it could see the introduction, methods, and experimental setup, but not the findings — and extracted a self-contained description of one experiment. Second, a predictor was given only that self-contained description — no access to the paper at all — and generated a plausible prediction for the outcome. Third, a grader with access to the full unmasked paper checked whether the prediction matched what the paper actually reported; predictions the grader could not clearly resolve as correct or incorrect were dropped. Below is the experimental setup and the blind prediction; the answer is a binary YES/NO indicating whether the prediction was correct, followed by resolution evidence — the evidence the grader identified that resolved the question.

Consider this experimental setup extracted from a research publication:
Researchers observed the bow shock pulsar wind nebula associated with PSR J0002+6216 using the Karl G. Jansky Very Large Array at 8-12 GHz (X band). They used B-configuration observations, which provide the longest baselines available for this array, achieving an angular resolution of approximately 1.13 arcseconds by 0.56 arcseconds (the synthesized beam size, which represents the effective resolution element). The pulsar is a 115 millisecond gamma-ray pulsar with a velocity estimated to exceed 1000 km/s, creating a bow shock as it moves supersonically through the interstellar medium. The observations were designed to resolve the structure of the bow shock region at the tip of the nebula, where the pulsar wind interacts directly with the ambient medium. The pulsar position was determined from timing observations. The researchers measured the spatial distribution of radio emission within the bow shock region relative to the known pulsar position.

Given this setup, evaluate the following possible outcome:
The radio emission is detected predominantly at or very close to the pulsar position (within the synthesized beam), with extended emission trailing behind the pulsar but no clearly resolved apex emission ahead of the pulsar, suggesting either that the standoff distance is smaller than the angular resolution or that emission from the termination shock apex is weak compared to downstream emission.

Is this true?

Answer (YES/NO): NO